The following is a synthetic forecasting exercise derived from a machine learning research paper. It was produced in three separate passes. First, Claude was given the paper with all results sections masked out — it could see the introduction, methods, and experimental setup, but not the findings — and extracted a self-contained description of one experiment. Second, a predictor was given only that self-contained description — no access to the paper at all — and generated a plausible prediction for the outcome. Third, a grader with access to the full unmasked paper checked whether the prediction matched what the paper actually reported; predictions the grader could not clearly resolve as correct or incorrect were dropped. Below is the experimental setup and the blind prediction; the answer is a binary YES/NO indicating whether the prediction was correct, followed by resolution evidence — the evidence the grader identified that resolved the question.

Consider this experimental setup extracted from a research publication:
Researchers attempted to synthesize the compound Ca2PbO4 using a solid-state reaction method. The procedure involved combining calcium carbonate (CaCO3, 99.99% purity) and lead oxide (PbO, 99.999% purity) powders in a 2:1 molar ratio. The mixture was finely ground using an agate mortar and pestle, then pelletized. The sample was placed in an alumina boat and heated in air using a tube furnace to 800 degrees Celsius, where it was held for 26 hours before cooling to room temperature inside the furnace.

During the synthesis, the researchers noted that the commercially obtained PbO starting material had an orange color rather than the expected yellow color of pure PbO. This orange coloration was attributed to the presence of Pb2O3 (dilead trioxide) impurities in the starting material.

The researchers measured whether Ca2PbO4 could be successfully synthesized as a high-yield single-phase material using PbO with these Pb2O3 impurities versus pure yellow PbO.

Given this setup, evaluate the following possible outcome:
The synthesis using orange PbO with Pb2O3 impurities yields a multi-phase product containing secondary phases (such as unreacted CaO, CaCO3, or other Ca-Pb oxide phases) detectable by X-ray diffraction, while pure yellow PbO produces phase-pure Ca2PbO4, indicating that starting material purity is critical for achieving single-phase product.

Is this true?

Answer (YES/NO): NO